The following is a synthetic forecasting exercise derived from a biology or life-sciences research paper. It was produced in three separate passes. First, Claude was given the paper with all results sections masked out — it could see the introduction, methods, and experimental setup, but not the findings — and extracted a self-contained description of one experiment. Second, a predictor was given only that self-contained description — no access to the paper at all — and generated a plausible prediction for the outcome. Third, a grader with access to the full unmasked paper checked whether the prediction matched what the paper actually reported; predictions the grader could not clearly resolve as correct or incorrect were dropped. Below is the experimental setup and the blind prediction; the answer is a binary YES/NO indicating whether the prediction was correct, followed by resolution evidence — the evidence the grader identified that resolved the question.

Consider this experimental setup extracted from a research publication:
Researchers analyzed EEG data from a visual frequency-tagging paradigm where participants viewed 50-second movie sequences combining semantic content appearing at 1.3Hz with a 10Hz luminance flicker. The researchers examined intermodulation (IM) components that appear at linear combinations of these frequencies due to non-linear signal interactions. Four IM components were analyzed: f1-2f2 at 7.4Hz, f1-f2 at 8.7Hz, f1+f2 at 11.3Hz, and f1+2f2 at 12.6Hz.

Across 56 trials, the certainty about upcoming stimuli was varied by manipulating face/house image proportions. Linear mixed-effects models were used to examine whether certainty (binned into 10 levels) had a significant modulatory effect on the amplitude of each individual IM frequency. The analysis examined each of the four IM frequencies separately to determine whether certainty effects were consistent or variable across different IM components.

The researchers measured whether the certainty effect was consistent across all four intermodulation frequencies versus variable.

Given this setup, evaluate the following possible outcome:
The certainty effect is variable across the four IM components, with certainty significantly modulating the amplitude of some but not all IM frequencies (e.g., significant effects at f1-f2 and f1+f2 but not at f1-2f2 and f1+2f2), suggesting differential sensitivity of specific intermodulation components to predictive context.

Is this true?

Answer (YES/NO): NO